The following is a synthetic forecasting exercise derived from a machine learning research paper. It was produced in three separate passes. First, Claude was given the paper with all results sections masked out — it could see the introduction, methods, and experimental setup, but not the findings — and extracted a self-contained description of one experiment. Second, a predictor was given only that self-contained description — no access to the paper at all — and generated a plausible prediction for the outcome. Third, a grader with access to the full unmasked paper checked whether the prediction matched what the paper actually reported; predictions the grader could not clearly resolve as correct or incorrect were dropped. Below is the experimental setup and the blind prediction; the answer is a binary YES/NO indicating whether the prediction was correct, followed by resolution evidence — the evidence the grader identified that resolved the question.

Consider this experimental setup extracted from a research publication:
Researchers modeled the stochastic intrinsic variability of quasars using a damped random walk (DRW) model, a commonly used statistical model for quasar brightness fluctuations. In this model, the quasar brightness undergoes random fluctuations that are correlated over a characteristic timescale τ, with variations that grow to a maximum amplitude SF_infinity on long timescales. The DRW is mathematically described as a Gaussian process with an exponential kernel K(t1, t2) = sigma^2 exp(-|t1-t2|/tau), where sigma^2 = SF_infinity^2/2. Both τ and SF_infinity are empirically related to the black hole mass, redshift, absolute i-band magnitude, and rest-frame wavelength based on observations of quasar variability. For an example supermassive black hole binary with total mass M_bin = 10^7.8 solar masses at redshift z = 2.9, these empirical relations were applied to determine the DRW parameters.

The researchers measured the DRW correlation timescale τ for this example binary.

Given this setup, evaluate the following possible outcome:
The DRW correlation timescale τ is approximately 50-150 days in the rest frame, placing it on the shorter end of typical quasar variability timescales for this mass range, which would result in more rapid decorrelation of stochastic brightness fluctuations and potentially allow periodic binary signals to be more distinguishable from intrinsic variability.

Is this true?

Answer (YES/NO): YES